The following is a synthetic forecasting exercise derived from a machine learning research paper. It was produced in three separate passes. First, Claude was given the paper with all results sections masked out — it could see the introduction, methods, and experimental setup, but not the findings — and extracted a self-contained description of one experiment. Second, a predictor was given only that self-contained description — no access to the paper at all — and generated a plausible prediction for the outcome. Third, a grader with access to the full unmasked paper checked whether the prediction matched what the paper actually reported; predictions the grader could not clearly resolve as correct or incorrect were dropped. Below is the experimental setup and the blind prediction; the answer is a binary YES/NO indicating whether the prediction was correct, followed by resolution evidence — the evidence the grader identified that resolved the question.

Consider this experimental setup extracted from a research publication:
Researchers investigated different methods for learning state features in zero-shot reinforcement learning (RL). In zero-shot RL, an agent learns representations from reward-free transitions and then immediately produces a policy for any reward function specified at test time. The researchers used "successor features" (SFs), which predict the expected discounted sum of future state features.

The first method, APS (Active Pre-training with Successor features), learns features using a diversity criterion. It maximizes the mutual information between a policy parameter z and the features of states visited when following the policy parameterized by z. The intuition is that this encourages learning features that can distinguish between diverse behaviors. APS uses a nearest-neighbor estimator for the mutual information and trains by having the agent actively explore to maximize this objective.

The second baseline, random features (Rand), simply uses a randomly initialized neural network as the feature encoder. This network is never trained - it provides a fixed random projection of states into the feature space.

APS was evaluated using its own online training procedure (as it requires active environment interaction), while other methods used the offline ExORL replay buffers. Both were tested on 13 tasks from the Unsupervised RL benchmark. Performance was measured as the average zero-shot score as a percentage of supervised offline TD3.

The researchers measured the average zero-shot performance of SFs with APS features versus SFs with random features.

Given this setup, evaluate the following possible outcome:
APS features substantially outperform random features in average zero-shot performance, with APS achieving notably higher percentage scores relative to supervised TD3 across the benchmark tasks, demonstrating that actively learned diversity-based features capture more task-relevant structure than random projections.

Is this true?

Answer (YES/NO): NO